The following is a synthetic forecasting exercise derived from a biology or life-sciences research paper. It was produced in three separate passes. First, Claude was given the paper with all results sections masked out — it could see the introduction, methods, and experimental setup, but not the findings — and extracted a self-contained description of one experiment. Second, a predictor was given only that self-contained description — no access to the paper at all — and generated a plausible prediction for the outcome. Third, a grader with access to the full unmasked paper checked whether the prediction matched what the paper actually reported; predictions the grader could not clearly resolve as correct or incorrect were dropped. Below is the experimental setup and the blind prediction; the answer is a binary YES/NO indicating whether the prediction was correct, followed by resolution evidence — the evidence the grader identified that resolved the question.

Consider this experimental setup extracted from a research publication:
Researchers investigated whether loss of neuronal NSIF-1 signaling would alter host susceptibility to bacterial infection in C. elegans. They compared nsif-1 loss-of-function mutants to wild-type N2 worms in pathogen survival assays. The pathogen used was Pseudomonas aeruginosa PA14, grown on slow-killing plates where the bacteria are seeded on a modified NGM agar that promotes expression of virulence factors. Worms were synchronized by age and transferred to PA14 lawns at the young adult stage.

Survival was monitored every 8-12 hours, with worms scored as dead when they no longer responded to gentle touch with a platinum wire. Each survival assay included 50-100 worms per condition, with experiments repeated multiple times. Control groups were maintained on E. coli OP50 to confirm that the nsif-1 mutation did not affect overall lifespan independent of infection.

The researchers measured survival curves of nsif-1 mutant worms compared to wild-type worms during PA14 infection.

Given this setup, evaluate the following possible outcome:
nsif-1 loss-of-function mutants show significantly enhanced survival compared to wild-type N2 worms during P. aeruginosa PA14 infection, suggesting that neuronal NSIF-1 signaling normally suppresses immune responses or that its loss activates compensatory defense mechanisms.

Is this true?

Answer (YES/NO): YES